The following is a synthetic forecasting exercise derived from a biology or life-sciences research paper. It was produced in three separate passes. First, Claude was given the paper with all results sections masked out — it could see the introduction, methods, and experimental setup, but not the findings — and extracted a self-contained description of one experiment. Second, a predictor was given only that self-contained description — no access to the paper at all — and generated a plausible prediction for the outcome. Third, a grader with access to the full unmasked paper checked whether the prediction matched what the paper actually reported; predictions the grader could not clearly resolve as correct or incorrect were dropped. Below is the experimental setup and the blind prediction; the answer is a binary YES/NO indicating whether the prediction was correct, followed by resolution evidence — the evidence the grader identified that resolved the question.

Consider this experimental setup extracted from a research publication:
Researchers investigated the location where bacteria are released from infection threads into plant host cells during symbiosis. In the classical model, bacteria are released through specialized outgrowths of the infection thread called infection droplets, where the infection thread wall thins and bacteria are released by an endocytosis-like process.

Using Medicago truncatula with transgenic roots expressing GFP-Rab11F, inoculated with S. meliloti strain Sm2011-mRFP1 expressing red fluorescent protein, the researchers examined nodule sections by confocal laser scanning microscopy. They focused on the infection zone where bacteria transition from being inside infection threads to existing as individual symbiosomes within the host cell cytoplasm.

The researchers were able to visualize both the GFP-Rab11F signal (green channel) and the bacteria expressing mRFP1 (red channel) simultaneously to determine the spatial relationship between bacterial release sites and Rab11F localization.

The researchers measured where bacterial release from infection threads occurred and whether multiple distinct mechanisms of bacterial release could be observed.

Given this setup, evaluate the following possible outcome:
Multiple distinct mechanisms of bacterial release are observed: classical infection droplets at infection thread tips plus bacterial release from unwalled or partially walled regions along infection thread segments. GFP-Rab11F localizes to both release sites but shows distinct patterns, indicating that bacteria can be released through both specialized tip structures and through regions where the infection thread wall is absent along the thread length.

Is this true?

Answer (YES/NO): NO